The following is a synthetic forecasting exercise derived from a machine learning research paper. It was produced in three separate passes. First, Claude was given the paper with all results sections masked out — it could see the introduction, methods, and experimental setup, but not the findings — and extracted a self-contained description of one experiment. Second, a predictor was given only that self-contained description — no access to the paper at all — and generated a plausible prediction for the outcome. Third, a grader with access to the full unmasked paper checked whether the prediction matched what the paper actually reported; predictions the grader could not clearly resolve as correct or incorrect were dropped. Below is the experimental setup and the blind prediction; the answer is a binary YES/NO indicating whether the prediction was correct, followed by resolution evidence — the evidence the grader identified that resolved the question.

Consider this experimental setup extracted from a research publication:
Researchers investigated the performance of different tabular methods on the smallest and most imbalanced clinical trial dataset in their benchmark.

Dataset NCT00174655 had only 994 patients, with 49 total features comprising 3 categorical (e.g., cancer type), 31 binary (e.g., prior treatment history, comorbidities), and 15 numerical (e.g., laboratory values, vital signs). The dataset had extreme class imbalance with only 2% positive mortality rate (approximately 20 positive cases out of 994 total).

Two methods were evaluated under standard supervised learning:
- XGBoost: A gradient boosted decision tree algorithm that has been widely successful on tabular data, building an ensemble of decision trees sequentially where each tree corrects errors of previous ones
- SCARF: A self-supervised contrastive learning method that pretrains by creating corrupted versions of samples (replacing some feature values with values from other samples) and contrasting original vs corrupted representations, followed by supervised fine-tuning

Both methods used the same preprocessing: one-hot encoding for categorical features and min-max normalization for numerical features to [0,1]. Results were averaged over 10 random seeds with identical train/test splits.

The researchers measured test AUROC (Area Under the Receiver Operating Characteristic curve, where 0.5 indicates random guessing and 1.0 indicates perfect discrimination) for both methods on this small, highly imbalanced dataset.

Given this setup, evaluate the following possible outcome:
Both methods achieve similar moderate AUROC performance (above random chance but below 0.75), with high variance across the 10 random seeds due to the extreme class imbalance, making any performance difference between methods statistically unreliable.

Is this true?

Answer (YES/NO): NO